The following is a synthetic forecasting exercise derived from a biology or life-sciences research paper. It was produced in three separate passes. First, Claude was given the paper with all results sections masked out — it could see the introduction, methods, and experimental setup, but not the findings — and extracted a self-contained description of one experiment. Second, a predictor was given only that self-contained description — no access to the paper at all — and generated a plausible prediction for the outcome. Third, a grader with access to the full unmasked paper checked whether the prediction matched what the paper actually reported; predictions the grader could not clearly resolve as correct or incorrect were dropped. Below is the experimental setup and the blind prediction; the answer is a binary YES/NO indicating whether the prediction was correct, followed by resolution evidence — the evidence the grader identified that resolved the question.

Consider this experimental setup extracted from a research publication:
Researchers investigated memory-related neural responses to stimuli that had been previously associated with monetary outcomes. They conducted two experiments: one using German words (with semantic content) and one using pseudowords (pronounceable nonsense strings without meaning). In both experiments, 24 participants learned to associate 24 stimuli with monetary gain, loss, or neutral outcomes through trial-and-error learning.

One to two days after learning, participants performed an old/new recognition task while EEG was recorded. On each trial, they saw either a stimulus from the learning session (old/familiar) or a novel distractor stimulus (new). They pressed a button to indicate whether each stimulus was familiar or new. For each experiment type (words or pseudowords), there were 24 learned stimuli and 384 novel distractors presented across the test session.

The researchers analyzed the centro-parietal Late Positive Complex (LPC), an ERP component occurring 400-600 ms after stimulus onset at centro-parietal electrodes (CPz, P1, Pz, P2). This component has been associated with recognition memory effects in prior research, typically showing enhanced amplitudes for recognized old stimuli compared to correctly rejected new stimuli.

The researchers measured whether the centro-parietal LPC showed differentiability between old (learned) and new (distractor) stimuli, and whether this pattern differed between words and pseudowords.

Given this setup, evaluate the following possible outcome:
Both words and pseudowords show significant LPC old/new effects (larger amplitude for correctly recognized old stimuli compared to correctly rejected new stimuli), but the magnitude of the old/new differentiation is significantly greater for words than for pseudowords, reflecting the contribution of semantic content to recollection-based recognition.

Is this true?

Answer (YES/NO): NO